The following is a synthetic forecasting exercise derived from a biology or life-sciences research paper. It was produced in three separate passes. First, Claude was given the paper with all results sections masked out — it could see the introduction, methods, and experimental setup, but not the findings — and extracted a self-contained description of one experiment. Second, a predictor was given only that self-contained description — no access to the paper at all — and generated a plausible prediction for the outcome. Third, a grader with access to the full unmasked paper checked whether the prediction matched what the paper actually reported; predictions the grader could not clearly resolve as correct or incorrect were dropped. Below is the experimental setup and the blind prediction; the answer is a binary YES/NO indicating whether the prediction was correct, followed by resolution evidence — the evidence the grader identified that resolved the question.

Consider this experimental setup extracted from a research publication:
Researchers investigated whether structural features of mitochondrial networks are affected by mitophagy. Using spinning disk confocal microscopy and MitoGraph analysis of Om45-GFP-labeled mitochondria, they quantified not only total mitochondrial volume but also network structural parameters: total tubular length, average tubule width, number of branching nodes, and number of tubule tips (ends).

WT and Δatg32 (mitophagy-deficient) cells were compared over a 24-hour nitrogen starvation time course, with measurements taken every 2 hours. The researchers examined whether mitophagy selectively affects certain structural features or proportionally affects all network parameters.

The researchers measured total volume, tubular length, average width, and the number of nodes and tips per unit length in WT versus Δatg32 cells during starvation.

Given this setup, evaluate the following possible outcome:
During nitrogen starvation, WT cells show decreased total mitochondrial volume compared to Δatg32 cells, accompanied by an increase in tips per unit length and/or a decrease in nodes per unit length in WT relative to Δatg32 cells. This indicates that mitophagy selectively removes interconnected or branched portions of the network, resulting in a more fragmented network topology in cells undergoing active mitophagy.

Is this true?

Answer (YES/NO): NO